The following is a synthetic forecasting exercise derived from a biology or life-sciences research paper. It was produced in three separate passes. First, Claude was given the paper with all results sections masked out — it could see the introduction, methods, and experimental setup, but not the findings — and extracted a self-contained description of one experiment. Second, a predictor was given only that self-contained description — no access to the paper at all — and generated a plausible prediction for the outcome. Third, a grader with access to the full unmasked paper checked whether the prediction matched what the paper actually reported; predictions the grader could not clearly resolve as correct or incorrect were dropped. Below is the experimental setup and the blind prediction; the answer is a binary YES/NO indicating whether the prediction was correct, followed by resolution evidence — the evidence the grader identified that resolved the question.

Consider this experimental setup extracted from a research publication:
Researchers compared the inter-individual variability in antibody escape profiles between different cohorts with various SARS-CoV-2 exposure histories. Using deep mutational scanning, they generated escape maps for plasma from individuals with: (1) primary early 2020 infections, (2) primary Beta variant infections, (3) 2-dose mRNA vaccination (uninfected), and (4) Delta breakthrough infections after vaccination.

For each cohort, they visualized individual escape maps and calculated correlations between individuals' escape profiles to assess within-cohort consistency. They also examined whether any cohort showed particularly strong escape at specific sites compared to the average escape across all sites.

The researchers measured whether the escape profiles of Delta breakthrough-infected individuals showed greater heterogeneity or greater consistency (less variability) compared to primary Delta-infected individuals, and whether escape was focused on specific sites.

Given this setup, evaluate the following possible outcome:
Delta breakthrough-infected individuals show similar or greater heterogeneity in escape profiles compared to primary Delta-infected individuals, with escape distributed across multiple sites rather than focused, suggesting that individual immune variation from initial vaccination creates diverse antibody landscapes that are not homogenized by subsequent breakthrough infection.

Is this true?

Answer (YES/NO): NO